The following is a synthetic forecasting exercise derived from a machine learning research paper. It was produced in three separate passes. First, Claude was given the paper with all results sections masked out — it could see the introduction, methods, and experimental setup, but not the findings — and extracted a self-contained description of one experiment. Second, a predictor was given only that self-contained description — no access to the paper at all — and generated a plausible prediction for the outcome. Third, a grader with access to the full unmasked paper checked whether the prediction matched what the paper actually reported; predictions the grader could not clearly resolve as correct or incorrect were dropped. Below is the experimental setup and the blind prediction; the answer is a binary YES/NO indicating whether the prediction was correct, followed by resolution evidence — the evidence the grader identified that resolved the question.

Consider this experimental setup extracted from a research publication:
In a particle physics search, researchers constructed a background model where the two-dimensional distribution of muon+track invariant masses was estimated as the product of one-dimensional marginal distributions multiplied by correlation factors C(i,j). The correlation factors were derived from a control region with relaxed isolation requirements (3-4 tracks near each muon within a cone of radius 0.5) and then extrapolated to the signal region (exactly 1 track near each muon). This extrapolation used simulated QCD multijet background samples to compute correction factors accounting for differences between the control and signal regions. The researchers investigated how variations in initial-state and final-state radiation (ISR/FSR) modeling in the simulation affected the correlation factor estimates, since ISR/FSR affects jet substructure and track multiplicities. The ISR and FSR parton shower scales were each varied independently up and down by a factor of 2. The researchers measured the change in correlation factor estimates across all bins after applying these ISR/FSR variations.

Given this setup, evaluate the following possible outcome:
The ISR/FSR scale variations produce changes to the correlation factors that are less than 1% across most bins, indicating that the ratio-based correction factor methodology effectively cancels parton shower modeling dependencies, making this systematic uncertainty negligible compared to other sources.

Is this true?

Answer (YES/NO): NO